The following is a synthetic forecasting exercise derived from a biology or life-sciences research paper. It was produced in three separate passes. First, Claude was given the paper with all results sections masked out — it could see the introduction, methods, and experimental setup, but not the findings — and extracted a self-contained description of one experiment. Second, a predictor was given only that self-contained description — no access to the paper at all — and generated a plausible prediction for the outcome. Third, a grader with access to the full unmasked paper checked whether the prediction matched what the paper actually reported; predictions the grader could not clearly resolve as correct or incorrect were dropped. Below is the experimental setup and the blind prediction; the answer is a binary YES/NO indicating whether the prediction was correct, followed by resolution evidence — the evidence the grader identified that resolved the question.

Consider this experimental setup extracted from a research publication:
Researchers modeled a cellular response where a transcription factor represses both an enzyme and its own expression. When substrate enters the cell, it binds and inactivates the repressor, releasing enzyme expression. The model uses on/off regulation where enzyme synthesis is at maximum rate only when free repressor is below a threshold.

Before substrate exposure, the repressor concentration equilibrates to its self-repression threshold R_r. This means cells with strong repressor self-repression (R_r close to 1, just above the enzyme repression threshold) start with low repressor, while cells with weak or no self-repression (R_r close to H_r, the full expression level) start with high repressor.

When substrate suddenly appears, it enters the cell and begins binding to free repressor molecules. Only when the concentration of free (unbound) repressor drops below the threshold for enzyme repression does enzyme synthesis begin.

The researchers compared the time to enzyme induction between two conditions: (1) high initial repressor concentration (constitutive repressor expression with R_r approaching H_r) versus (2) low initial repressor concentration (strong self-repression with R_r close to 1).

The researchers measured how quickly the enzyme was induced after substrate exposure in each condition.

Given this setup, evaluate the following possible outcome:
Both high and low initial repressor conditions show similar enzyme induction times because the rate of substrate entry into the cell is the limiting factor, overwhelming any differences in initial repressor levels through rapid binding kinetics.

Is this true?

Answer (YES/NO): NO